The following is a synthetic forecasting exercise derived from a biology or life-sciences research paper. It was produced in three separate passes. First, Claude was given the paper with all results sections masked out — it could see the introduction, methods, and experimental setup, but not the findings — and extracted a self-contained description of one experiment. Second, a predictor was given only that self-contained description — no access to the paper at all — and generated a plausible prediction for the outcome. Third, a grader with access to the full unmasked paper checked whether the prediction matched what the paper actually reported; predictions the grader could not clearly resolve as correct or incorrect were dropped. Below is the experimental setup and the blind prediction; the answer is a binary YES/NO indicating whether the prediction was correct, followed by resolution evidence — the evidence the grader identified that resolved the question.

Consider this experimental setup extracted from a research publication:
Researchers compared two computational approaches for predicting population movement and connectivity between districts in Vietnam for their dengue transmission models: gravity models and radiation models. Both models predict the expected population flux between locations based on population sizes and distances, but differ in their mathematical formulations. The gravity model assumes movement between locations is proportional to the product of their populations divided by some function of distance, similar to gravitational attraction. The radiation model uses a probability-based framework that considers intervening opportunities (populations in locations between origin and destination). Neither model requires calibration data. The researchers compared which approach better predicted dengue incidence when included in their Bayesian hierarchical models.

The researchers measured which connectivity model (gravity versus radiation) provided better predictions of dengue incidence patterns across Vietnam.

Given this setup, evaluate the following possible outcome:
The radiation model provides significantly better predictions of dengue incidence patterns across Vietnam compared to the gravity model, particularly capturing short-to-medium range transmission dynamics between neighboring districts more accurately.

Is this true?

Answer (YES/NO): NO